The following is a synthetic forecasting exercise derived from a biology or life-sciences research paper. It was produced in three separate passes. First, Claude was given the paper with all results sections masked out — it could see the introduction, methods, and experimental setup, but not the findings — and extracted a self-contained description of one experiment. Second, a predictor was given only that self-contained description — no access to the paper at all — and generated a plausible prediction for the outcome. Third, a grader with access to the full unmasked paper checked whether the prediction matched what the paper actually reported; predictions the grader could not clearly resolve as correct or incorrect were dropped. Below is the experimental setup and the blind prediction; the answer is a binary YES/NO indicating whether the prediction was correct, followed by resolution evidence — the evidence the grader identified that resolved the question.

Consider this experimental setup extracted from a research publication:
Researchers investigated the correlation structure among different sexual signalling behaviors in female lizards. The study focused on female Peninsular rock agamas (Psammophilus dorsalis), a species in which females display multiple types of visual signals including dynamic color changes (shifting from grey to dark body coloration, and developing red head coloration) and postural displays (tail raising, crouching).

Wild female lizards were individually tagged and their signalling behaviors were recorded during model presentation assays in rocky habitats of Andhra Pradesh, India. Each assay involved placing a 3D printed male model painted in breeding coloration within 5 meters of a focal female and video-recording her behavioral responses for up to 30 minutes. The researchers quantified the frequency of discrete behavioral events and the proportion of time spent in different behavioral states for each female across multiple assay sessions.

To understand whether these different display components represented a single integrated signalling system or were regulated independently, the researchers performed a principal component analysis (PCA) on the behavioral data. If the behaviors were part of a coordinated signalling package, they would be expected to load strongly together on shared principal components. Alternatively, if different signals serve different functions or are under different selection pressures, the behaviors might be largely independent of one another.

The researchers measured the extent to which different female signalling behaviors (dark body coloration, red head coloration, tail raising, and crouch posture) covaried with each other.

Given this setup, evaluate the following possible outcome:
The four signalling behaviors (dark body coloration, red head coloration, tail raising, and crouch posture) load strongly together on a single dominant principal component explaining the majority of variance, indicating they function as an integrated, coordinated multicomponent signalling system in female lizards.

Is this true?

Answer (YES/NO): NO